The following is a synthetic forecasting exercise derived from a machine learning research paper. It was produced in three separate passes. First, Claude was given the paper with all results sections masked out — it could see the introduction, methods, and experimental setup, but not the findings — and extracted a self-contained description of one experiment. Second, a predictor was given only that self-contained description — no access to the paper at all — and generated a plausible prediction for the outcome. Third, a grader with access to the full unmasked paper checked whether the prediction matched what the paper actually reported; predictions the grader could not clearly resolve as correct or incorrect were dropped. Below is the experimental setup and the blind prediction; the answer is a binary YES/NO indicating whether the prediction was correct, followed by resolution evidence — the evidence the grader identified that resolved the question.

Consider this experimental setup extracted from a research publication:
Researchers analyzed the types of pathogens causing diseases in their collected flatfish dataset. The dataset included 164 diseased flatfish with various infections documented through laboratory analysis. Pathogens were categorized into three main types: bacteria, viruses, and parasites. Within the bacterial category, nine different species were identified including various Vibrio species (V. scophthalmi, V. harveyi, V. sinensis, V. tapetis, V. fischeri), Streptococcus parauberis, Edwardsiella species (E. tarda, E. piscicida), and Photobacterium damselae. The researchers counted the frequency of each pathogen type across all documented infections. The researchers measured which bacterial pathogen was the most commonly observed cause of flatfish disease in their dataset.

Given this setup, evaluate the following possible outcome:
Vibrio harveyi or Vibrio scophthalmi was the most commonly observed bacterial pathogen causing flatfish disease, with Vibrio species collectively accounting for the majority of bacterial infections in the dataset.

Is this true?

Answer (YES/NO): NO